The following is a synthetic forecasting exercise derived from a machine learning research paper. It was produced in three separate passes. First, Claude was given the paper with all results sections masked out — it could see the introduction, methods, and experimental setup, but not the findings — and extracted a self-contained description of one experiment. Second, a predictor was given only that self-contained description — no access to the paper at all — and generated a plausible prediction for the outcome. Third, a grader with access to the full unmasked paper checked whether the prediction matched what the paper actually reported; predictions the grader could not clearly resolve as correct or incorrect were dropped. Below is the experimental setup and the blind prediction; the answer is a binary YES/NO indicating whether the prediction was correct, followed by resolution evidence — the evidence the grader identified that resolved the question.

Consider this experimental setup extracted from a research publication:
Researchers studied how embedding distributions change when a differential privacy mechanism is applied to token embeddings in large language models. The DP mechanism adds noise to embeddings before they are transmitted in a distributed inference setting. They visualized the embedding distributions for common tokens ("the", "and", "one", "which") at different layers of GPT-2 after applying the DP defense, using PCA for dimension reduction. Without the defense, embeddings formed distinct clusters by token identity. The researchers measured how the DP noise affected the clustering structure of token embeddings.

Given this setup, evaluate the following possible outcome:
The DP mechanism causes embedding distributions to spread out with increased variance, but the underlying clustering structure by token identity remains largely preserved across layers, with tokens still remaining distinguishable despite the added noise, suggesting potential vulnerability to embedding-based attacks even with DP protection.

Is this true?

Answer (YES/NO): NO